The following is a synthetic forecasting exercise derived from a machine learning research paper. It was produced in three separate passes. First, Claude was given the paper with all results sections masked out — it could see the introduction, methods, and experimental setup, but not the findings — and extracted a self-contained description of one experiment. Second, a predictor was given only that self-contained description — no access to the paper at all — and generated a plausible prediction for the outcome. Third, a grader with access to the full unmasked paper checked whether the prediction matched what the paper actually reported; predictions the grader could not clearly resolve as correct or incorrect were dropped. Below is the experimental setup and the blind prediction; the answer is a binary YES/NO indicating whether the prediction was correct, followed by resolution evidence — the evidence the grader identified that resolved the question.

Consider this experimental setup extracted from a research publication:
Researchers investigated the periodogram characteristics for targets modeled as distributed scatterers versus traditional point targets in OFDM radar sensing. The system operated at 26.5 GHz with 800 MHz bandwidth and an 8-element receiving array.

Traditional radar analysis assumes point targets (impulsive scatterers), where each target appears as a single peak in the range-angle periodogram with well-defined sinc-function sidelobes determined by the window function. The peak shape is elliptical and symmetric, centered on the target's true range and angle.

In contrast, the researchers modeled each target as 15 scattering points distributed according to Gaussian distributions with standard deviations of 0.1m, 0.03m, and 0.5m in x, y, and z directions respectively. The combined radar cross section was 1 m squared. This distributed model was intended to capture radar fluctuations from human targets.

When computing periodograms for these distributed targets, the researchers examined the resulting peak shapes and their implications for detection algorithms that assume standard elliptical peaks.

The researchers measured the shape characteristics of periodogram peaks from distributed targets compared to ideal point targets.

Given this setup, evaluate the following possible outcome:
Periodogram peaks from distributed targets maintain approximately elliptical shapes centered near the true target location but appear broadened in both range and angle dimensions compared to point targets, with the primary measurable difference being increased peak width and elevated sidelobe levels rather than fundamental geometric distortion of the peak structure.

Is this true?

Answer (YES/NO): NO